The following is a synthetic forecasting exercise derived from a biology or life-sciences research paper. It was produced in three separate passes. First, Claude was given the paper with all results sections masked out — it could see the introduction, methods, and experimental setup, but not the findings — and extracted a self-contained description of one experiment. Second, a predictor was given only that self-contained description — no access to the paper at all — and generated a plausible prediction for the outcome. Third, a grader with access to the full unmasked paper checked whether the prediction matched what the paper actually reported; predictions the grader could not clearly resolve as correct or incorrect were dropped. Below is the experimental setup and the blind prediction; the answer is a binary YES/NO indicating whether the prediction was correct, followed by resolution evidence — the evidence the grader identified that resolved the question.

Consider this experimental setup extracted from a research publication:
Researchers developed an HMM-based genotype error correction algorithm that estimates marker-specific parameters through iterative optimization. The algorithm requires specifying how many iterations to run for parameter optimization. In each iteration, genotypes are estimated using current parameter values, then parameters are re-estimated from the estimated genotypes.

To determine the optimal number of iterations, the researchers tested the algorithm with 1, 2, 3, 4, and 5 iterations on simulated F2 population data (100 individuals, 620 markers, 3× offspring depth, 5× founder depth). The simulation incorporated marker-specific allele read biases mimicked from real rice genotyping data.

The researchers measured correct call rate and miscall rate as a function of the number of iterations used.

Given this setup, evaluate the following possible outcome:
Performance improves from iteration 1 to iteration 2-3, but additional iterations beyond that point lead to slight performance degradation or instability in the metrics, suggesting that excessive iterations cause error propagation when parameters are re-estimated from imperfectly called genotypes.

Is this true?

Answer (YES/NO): NO